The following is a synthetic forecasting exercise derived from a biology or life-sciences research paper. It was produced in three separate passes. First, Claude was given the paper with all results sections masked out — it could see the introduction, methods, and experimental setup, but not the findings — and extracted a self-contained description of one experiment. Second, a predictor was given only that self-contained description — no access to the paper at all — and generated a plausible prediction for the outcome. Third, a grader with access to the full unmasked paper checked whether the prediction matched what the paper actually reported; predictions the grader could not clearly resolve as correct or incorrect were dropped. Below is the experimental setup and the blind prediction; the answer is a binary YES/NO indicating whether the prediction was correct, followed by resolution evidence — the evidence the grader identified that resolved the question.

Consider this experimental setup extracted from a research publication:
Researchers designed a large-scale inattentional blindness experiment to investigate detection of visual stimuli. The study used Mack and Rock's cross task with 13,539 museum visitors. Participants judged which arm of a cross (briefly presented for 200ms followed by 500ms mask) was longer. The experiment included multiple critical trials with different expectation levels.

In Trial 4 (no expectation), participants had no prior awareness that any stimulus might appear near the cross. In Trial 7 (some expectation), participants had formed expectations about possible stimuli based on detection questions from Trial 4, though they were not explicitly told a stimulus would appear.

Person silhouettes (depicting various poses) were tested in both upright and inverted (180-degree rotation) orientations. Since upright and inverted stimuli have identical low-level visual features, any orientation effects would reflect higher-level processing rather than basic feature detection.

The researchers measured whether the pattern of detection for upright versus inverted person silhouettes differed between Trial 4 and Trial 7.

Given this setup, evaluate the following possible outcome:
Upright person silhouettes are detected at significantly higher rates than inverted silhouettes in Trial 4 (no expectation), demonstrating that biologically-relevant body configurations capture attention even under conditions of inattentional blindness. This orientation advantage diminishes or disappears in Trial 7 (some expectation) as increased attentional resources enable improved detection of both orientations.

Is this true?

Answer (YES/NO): NO